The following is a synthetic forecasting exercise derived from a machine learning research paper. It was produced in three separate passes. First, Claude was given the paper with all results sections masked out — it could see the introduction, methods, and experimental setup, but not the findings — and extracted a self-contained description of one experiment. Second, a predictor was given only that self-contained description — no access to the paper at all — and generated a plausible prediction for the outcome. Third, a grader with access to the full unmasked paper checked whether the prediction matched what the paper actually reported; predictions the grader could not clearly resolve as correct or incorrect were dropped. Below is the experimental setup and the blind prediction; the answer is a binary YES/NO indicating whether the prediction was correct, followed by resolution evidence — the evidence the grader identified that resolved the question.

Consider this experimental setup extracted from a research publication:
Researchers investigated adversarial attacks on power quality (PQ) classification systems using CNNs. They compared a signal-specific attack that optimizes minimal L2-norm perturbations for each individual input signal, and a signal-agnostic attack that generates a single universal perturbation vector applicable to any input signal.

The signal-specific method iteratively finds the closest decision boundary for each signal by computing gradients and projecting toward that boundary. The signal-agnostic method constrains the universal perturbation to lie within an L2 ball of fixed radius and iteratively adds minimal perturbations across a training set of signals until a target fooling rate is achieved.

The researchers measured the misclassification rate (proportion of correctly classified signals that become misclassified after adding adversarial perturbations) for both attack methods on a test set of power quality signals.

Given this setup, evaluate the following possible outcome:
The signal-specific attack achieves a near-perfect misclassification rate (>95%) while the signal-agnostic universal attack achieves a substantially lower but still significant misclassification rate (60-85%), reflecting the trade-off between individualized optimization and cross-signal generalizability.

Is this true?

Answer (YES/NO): YES